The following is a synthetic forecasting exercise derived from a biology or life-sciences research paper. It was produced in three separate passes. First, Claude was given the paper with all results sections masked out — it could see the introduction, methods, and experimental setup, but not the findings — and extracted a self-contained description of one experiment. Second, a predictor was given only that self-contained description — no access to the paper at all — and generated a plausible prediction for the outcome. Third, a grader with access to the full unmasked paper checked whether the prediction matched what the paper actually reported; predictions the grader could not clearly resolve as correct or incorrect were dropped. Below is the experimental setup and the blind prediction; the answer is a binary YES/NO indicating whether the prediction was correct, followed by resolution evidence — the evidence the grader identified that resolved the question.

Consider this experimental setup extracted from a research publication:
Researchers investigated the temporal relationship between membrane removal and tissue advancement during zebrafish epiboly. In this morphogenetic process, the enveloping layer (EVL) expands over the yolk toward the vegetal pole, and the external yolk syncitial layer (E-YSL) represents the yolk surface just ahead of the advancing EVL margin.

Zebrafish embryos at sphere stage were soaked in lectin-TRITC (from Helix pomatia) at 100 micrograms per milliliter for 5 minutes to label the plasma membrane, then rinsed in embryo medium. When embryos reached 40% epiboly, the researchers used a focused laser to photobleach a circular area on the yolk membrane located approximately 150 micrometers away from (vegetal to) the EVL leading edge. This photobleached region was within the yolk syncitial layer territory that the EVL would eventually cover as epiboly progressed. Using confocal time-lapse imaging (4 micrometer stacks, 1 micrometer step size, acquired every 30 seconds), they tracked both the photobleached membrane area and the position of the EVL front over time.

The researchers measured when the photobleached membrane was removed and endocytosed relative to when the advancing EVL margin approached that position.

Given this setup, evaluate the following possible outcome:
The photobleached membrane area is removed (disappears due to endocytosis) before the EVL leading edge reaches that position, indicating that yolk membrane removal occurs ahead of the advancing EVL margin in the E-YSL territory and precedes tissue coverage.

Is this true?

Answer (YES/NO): YES